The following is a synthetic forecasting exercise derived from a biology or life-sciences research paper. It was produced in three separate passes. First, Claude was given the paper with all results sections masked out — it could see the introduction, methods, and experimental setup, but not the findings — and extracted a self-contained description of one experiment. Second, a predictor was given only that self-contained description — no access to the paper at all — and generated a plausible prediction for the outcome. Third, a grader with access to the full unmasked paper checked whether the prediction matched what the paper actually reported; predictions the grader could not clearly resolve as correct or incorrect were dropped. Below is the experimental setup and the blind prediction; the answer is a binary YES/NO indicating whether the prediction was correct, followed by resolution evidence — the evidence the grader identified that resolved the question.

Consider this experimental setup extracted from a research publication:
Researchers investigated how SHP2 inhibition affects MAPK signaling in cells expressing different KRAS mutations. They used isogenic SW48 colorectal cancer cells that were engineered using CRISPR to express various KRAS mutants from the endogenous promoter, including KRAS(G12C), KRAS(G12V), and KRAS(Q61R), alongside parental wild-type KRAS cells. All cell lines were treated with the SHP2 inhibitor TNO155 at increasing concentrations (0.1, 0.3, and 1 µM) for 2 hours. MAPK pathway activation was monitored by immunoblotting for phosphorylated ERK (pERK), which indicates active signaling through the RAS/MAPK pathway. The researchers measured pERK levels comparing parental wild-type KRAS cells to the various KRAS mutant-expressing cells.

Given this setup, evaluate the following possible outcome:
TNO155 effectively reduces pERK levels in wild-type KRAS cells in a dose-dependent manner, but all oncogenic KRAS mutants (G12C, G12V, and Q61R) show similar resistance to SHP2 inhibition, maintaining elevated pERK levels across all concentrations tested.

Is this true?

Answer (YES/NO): NO